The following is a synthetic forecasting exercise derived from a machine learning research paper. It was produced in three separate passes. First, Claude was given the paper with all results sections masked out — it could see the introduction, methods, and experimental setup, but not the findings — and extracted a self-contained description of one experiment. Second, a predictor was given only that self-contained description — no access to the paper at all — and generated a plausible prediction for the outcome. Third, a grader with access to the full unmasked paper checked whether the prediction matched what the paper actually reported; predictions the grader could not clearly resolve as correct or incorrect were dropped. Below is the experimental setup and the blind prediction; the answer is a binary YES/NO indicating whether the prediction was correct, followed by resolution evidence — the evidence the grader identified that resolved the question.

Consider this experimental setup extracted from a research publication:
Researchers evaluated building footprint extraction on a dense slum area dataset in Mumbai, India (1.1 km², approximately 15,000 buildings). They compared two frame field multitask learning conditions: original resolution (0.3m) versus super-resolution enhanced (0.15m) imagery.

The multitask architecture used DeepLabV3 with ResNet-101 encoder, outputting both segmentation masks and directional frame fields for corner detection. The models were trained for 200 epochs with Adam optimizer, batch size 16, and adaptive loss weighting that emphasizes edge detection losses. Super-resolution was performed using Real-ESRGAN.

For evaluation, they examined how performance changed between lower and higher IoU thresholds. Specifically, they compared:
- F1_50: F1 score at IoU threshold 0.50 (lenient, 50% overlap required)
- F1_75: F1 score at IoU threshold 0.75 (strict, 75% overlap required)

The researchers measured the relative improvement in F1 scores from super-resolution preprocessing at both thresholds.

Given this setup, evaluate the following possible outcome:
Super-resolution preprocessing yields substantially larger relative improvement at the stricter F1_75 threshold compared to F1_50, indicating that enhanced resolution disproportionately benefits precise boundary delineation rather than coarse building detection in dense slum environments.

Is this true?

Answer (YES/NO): NO